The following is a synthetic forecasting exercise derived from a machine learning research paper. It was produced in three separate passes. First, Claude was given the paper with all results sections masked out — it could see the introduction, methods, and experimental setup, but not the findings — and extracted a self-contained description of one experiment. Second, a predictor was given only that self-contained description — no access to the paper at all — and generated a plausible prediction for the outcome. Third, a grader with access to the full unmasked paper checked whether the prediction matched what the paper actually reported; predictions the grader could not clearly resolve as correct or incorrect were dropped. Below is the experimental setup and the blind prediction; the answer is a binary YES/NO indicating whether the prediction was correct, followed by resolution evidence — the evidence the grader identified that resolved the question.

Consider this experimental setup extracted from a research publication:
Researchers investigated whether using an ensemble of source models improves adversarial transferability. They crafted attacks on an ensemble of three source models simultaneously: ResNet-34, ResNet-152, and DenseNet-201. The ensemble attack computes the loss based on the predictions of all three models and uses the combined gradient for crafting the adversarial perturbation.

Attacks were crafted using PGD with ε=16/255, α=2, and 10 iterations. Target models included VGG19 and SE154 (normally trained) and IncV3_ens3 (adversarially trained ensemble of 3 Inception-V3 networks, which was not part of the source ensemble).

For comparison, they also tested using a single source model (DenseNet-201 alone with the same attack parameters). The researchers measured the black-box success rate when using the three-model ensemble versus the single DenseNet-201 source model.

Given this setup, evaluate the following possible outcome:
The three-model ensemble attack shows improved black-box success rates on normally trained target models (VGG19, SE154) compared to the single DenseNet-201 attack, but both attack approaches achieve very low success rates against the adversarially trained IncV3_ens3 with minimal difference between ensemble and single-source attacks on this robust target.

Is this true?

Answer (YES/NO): NO